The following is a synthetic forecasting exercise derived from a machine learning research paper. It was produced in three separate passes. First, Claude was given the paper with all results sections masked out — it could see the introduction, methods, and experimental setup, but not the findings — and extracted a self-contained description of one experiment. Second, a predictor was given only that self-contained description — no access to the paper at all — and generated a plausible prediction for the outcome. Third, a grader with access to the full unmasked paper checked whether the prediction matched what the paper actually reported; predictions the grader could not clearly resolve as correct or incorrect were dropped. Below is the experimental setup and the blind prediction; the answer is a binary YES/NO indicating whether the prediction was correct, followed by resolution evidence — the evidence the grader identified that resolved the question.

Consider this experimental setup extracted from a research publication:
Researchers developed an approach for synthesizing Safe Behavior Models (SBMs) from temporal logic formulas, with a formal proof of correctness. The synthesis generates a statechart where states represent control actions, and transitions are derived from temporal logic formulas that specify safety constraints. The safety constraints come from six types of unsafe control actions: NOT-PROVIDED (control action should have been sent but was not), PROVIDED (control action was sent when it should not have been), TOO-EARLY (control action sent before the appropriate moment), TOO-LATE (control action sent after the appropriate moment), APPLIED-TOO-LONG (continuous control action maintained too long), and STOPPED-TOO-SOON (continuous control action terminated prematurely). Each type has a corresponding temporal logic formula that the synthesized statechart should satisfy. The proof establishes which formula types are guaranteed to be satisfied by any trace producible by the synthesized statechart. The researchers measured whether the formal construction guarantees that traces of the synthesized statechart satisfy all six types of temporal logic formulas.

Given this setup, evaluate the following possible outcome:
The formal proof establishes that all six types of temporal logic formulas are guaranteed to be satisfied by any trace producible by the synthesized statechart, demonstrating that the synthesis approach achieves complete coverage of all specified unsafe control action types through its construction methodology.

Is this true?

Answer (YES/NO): NO